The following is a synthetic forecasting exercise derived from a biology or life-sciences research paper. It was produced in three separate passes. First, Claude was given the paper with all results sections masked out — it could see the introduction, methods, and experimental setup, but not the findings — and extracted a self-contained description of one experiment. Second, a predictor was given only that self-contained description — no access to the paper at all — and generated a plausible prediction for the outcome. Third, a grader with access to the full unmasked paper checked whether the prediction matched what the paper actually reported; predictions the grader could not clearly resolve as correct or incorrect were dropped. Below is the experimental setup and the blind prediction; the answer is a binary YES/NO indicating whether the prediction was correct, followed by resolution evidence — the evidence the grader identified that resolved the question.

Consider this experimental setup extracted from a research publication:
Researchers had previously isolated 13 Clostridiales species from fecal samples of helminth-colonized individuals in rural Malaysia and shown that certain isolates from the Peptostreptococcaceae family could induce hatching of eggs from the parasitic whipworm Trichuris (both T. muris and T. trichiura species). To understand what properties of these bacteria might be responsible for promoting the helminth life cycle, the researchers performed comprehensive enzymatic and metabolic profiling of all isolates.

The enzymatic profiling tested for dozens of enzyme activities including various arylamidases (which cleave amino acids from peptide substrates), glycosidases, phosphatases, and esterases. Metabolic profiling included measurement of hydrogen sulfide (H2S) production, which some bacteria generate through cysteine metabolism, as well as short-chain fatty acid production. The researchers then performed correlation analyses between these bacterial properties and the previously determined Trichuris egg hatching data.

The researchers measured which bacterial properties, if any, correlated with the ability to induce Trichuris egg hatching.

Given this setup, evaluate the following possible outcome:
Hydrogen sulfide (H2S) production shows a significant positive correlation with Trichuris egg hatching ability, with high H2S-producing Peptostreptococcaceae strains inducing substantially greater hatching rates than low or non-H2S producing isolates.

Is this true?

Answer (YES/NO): NO